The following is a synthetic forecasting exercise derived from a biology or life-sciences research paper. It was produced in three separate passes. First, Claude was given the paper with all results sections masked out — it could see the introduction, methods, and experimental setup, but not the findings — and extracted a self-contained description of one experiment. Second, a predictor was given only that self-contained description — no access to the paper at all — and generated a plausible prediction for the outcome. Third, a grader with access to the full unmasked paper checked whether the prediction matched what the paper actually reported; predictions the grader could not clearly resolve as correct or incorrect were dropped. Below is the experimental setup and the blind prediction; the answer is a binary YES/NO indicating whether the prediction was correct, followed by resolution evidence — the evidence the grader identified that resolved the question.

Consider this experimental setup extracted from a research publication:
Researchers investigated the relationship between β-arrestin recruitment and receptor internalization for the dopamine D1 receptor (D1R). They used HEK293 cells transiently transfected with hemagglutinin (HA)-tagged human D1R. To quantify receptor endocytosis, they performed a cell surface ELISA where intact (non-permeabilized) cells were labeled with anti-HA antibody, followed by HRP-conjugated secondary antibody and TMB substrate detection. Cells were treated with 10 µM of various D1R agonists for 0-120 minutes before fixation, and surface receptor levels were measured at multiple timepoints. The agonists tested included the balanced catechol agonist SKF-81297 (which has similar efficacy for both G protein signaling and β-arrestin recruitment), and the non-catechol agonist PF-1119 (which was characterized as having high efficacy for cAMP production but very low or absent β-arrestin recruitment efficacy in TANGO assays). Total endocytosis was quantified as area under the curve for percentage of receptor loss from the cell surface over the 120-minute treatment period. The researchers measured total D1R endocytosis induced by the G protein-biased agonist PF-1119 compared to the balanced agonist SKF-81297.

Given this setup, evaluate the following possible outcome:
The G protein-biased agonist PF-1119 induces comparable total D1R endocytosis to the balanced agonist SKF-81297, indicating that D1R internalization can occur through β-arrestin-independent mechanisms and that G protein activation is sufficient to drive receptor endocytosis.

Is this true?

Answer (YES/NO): NO